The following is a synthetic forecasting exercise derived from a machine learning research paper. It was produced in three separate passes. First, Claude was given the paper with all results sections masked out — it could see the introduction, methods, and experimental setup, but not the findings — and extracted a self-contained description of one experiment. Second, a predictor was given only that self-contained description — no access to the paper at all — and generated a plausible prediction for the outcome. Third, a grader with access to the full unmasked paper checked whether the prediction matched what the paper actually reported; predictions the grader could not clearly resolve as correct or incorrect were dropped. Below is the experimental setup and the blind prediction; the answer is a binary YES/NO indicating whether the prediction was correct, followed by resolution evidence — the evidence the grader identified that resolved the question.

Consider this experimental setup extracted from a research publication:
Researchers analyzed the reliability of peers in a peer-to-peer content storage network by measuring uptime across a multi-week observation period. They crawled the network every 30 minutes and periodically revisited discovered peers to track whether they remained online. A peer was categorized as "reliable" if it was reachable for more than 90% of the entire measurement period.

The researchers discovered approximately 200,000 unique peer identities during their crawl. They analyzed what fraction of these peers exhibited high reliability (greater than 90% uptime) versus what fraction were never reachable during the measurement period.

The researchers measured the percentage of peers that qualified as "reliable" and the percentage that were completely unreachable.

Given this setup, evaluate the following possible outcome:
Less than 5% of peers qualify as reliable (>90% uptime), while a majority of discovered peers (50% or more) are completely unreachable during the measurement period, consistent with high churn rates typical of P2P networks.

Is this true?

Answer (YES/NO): NO